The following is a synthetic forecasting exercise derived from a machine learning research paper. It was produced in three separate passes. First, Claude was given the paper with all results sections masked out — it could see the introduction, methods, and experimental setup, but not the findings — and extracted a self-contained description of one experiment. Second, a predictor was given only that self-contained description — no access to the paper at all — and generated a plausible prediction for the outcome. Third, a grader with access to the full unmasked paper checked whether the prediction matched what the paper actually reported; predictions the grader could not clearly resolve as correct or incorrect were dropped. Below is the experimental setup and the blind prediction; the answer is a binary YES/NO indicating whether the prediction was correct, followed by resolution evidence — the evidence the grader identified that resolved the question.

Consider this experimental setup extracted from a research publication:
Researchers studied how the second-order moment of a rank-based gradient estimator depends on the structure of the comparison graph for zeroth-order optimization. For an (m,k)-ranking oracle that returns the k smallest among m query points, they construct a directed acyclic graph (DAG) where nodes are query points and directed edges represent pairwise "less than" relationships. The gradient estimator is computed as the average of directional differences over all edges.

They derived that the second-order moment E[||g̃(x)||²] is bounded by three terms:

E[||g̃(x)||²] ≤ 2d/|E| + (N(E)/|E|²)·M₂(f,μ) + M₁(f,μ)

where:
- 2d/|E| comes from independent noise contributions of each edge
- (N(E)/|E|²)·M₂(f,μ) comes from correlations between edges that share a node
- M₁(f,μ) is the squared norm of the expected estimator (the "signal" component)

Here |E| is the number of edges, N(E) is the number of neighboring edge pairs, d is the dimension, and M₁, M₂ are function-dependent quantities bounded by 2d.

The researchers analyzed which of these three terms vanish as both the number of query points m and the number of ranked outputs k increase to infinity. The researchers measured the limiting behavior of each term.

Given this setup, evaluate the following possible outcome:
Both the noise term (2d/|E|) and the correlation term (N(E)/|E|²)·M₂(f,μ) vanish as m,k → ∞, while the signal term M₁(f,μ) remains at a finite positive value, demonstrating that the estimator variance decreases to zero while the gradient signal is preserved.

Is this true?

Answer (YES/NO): YES